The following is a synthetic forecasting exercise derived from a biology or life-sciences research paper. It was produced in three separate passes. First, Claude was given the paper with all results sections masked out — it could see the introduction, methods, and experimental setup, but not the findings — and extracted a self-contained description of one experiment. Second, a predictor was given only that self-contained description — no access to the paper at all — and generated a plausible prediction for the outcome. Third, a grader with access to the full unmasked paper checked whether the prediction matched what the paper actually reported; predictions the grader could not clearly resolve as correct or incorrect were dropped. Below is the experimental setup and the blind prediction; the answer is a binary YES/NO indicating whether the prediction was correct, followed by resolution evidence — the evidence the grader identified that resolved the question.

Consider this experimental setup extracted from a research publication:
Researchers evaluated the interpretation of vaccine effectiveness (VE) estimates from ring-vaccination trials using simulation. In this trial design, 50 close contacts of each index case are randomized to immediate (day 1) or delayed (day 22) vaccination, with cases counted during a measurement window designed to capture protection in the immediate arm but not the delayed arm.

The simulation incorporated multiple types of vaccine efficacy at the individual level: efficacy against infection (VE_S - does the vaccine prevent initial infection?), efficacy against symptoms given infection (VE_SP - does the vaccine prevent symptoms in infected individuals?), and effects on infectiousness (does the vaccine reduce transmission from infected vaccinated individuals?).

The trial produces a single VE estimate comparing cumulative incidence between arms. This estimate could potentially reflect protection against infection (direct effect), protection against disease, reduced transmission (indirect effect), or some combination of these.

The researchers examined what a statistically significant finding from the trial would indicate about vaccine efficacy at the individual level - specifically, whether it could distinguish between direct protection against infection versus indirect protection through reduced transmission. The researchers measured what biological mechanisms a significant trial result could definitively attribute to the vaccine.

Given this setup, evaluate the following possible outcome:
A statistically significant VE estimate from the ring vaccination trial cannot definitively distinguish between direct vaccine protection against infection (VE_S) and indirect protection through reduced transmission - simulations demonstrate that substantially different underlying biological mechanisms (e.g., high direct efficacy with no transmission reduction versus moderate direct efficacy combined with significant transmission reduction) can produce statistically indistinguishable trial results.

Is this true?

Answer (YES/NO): YES